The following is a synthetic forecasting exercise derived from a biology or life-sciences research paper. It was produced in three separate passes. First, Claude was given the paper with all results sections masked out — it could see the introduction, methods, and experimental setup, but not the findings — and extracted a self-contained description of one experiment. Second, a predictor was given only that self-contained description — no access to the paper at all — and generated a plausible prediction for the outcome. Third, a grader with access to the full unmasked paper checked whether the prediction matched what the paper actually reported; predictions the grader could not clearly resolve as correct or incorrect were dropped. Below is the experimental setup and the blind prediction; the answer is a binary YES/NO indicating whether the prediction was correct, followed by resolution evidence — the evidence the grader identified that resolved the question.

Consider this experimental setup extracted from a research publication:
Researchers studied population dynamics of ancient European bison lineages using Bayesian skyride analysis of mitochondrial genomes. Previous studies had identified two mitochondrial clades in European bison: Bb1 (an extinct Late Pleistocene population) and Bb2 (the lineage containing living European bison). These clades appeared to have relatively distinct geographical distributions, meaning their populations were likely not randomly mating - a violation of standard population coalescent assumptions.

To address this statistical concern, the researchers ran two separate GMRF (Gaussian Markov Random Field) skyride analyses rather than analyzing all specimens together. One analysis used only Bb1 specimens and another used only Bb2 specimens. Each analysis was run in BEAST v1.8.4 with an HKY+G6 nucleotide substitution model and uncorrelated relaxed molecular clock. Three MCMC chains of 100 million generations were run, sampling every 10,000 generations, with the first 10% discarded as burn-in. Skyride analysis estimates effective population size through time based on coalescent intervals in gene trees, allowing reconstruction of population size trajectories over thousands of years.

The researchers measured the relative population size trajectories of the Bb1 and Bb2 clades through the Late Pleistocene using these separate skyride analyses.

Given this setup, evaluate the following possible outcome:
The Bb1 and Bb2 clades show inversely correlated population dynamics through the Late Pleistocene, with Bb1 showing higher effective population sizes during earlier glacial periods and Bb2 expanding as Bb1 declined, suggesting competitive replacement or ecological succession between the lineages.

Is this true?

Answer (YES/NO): NO